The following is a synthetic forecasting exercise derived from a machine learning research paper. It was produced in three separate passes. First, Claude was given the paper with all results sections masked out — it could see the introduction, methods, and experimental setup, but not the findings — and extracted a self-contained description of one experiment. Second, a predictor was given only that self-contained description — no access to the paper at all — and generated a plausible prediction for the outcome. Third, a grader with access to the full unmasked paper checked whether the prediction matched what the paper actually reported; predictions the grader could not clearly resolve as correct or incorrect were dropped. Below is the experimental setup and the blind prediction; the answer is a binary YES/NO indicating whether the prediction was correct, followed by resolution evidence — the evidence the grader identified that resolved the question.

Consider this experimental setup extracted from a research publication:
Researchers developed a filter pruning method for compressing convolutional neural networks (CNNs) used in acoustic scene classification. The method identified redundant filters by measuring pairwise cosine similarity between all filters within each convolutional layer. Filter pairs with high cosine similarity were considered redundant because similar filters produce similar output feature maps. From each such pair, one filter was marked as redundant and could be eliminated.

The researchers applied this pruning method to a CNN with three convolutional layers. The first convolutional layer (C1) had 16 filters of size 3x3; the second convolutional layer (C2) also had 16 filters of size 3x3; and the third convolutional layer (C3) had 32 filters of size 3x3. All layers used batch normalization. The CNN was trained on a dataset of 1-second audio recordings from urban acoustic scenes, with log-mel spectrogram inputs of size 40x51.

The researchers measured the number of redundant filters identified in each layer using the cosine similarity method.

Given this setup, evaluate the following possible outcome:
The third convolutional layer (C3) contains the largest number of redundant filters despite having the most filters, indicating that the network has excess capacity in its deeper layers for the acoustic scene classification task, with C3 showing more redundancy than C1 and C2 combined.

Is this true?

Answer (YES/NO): YES